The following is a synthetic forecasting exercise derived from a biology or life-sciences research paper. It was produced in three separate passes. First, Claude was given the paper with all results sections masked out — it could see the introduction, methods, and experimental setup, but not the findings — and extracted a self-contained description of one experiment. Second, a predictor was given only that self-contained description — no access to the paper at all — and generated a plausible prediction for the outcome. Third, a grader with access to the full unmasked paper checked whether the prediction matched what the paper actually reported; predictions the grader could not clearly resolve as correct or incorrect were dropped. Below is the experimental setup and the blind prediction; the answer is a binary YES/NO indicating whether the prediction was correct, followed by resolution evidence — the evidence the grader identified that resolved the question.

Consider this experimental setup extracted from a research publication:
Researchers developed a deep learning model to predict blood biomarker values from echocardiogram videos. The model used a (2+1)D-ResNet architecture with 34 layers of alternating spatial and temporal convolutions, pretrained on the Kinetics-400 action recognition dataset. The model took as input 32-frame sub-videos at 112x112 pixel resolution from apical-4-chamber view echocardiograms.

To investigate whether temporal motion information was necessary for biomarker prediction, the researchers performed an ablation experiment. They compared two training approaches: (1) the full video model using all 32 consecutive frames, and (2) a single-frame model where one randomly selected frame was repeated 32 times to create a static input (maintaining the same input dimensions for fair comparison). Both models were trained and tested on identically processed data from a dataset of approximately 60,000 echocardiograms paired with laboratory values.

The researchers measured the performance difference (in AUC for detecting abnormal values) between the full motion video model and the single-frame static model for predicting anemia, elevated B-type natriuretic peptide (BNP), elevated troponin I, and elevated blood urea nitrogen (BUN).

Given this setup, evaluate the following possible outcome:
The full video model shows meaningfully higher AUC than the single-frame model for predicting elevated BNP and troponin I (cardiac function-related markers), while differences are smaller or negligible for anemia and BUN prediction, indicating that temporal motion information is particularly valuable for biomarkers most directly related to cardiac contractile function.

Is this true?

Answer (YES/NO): NO